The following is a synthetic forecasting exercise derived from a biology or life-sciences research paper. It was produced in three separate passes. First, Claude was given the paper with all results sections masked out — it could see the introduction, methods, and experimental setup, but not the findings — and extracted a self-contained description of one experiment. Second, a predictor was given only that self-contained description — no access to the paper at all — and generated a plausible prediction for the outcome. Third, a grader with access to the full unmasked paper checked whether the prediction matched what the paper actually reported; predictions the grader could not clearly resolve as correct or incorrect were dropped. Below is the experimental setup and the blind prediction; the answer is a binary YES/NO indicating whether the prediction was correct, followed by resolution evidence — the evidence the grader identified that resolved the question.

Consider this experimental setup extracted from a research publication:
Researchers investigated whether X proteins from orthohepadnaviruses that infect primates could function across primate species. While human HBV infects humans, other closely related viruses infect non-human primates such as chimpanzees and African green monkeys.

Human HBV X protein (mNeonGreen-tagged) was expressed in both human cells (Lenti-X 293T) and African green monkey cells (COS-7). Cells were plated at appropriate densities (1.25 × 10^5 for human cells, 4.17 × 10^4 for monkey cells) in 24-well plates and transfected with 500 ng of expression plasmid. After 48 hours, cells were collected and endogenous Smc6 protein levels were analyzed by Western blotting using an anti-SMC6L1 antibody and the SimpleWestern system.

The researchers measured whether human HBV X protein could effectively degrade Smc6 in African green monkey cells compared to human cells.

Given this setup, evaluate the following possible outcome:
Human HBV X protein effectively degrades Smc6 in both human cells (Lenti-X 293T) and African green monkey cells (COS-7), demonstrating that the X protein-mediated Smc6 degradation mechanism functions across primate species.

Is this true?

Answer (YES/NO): YES